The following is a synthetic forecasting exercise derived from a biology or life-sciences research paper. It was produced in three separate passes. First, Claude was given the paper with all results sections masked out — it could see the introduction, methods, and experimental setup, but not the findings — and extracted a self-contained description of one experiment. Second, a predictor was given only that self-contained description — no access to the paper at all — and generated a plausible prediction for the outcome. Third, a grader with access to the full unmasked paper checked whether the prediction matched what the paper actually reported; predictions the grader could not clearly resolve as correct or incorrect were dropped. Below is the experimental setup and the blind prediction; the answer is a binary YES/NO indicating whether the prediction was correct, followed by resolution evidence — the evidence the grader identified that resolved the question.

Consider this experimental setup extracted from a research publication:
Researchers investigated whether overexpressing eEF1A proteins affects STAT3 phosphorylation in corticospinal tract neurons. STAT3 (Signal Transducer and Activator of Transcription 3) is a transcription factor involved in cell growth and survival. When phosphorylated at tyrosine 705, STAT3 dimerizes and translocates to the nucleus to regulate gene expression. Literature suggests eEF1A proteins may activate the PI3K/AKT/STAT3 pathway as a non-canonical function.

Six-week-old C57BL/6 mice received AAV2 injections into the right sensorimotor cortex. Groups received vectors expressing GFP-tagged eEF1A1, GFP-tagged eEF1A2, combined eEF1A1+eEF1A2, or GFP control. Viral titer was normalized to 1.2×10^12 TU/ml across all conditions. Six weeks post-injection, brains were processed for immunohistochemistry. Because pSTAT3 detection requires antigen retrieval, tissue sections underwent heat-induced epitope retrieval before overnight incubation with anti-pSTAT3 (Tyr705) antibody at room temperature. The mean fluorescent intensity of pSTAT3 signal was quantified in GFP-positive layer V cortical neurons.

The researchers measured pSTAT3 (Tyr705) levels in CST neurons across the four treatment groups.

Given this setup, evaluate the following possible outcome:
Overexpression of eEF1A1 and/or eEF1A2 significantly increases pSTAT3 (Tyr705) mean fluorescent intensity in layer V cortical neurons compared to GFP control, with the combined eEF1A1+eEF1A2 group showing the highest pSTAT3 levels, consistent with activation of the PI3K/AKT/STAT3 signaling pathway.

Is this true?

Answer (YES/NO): NO